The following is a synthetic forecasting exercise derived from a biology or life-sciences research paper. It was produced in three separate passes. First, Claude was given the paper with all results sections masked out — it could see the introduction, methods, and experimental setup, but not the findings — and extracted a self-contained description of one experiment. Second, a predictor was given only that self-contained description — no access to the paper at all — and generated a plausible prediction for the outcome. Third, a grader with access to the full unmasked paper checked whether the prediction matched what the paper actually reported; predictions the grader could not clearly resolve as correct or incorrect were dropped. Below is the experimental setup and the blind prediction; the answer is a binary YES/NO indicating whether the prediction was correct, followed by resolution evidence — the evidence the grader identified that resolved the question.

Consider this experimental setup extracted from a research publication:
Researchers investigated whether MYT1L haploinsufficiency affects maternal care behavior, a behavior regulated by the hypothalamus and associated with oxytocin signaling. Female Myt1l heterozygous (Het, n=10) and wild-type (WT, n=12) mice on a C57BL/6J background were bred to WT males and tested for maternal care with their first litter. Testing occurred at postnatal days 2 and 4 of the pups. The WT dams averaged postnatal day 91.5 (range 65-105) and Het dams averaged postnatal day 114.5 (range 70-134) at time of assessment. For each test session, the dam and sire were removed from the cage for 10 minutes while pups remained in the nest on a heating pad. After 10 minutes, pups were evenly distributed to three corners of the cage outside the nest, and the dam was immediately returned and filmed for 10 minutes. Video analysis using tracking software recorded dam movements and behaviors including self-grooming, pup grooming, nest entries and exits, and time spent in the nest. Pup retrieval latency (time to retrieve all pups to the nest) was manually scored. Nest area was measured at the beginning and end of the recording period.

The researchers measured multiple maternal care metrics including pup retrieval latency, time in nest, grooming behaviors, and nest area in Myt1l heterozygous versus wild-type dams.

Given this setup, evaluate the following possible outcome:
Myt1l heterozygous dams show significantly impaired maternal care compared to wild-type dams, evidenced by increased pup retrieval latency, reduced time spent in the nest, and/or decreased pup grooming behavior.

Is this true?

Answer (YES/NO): NO